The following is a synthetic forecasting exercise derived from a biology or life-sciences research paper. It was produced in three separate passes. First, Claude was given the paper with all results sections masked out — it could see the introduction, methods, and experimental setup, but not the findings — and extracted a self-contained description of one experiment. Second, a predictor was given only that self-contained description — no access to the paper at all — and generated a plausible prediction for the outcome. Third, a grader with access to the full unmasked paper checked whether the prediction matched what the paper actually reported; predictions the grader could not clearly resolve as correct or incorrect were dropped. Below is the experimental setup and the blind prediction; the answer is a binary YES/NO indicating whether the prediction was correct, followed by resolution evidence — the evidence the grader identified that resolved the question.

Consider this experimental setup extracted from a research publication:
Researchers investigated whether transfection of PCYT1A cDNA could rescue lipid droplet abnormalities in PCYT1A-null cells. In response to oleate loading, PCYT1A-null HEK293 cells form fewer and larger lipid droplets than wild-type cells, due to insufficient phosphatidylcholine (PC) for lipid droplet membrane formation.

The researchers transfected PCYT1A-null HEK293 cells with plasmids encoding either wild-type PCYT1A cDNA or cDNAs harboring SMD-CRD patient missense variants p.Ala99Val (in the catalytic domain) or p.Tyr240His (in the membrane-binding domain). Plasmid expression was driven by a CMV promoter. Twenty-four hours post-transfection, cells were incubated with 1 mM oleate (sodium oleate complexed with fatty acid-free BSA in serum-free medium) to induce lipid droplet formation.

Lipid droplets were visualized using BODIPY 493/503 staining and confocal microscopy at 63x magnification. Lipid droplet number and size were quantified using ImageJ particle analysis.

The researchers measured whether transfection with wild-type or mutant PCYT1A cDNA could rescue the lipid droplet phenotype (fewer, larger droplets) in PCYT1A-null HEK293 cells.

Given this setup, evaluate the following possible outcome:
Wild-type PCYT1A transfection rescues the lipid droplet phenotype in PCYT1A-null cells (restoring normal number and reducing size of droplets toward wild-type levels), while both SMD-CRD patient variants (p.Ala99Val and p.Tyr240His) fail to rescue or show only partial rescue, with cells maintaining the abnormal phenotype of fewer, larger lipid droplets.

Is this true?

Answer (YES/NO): NO